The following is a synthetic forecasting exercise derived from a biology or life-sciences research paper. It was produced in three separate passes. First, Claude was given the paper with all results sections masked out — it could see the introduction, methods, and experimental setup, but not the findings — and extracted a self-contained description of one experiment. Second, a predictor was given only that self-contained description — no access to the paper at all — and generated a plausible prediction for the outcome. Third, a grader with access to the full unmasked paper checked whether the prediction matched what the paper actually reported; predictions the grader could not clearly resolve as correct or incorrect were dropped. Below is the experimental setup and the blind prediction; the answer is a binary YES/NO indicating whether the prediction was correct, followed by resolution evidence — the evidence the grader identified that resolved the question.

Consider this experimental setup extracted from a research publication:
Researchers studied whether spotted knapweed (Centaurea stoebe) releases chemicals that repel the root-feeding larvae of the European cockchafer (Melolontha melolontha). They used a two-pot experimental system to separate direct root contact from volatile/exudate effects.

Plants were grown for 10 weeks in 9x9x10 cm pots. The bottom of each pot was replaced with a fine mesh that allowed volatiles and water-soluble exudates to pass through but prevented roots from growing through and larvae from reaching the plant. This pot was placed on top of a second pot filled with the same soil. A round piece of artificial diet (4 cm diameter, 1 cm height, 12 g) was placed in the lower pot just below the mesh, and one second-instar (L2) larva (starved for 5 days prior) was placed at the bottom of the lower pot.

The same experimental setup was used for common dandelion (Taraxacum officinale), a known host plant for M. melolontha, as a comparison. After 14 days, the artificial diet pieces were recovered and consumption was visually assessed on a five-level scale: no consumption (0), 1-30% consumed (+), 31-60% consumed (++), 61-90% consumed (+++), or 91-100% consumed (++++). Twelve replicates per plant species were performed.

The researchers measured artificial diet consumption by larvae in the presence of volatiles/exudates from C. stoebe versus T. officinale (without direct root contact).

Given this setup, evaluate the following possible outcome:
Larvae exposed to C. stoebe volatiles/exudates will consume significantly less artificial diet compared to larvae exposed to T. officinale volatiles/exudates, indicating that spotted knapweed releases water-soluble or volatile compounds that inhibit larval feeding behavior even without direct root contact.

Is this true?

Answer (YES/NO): YES